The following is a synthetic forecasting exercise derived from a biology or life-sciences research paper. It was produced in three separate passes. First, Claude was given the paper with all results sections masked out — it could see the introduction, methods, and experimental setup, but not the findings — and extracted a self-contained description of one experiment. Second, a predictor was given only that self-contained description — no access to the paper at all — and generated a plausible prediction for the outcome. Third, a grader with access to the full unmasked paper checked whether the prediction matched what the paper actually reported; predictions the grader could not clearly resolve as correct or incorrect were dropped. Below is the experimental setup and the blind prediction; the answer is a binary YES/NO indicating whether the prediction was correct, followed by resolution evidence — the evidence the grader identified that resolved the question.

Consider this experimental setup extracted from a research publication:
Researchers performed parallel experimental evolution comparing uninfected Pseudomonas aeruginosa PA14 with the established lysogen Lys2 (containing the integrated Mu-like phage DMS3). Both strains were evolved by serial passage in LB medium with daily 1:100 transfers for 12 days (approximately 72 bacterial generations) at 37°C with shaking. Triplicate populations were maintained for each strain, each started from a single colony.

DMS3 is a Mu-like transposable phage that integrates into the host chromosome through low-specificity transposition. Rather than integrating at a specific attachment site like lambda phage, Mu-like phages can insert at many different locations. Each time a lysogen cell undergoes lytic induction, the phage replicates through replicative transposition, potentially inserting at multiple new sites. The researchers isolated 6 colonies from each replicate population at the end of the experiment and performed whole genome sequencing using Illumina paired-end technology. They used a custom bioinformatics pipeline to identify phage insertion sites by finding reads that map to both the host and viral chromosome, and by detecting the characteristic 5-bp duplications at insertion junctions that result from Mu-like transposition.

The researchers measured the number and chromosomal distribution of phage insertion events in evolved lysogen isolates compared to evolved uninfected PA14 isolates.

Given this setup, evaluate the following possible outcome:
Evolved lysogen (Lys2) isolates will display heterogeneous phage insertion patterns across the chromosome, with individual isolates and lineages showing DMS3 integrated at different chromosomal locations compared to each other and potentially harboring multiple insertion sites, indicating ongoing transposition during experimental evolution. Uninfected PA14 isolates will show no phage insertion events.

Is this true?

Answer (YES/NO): YES